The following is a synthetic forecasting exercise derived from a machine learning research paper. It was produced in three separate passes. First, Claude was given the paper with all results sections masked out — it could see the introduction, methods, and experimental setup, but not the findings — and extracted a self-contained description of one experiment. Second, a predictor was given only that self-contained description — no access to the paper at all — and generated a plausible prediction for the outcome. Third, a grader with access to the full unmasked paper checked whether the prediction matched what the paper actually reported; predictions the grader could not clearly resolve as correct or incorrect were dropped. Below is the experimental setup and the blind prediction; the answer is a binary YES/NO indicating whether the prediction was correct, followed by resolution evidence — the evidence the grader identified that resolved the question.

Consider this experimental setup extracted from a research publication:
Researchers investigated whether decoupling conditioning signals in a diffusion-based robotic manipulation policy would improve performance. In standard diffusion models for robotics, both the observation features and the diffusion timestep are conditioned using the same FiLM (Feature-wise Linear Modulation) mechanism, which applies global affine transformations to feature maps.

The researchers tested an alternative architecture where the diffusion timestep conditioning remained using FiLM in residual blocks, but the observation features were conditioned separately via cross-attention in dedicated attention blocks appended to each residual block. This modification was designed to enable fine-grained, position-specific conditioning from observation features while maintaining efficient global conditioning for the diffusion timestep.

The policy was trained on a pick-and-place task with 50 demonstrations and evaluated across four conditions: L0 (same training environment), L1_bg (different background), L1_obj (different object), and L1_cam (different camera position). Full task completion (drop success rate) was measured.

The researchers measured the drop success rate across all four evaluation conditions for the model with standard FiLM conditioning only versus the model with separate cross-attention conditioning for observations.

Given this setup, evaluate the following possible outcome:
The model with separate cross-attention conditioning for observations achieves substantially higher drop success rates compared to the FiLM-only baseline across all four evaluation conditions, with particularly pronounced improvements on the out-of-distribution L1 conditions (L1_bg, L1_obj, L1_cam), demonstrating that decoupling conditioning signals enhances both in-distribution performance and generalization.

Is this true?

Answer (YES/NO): NO